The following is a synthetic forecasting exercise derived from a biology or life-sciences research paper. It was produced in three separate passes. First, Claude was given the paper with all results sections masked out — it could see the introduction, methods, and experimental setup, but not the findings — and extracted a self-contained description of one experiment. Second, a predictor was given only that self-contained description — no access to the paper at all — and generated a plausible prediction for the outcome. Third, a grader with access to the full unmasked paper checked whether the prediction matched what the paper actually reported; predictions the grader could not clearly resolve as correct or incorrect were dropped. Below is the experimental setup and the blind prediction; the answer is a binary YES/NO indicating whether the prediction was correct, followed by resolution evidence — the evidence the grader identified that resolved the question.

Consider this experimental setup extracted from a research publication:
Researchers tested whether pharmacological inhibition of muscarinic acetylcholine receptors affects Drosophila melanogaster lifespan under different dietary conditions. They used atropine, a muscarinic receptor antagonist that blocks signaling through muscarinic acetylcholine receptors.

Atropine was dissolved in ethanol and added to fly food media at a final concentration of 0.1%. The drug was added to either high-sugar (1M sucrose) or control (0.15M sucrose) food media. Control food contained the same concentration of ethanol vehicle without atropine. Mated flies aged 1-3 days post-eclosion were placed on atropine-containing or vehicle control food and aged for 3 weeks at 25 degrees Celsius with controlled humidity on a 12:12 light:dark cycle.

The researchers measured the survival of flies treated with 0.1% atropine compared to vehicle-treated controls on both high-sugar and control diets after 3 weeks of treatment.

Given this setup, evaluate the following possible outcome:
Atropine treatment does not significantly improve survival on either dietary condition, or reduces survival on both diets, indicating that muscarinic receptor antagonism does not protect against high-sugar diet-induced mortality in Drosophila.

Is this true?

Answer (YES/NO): NO